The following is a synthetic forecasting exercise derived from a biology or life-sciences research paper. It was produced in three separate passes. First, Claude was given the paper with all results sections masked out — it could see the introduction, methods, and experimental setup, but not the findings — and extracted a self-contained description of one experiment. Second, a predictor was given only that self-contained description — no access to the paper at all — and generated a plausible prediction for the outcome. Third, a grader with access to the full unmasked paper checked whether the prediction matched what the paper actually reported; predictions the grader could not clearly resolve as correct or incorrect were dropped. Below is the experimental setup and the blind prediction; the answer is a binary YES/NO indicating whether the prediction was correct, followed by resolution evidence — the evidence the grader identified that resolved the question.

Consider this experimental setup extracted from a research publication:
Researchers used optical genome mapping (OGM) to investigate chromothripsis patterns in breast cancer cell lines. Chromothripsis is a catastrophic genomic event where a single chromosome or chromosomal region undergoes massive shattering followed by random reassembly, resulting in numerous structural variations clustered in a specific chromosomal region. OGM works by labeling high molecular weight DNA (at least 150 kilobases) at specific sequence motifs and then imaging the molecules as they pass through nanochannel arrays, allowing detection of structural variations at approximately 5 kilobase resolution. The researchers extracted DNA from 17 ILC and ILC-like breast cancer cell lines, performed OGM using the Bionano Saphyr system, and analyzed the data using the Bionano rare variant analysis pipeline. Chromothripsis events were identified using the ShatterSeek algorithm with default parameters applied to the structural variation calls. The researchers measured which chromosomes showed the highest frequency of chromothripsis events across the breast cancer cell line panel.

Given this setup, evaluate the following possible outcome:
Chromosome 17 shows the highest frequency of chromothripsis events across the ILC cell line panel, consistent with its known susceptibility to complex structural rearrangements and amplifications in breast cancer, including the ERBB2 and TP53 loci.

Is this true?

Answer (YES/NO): NO